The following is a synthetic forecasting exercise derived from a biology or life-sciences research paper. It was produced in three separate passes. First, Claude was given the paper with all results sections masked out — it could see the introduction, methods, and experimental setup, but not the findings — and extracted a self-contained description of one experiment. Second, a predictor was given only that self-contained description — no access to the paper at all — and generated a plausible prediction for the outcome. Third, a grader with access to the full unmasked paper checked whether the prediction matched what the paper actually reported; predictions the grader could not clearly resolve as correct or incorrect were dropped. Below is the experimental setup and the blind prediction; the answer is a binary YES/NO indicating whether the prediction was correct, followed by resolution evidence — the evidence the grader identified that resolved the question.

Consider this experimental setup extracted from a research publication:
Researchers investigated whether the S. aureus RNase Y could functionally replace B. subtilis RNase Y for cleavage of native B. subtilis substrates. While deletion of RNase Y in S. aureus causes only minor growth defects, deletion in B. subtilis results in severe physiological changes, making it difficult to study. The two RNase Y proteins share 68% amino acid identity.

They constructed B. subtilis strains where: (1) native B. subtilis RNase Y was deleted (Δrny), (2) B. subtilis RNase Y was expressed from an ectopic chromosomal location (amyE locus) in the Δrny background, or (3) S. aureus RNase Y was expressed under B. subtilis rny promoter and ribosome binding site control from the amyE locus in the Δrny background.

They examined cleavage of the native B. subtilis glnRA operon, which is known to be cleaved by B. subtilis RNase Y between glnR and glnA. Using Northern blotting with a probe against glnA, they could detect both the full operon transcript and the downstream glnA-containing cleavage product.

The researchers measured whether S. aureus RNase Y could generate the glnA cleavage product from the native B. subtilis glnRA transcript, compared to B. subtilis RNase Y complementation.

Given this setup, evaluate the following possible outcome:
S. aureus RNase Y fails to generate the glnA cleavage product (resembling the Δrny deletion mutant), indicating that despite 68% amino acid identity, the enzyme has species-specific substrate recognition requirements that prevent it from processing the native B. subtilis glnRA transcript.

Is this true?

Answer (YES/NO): NO